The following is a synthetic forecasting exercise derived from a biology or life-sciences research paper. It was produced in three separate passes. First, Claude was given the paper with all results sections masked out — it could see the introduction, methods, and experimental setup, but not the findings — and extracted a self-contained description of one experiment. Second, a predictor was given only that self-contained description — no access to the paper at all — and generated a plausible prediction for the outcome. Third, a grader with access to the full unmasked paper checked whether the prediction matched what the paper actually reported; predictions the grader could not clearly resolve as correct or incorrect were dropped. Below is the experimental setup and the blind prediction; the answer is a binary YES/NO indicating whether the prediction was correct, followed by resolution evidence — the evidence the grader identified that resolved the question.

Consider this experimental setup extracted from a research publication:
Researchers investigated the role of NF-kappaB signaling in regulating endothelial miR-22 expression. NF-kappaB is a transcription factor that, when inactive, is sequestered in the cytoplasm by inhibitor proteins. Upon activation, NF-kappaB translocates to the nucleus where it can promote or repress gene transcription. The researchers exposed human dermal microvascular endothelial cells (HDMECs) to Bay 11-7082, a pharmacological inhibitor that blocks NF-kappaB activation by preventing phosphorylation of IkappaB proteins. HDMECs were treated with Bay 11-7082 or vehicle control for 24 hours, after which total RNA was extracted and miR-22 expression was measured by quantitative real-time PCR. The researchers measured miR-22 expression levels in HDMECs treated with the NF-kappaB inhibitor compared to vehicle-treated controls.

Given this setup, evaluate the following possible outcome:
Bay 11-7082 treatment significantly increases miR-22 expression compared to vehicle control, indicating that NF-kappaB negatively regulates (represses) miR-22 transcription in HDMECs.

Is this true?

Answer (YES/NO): YES